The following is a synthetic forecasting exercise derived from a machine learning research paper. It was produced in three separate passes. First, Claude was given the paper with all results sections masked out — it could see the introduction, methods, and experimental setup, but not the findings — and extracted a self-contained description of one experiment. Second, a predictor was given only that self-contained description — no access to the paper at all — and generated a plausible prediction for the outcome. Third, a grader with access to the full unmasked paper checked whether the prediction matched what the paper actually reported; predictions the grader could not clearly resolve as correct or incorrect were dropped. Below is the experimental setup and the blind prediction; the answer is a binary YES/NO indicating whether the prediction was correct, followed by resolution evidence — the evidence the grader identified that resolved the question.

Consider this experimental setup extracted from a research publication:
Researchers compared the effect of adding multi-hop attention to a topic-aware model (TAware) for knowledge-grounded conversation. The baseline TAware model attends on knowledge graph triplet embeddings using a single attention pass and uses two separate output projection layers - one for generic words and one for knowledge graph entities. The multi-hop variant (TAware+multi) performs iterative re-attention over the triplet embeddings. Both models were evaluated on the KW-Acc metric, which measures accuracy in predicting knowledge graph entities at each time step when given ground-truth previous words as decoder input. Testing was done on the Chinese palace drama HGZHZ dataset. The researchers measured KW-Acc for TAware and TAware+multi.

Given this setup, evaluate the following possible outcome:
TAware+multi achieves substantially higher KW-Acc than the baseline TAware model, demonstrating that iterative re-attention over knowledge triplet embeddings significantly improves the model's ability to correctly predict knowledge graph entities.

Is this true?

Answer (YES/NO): YES